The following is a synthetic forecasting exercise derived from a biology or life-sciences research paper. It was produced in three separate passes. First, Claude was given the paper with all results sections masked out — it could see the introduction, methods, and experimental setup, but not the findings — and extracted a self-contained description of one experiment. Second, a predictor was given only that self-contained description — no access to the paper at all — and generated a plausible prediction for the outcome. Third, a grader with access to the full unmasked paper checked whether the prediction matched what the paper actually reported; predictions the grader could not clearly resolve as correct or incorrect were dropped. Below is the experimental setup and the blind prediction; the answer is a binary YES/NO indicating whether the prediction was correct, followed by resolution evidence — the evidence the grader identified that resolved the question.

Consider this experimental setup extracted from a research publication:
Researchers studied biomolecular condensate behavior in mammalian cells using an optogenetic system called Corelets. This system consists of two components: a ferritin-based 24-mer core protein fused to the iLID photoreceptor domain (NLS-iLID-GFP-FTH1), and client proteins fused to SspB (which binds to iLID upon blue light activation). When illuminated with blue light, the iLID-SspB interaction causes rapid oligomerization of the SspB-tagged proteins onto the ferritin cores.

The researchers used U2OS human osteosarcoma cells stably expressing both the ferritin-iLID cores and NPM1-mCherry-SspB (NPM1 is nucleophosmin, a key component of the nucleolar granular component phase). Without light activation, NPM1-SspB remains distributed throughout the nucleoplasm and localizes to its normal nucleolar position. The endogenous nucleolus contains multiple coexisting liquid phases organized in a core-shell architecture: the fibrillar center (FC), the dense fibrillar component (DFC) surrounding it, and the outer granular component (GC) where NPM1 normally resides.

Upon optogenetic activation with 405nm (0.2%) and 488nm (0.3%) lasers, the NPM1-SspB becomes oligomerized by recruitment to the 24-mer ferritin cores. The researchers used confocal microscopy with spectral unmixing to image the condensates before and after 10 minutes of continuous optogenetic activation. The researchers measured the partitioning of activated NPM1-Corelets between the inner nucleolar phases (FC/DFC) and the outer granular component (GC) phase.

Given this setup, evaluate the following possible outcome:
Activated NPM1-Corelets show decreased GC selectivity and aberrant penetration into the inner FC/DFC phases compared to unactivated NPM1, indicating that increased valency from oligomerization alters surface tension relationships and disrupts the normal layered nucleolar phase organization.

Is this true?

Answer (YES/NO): NO